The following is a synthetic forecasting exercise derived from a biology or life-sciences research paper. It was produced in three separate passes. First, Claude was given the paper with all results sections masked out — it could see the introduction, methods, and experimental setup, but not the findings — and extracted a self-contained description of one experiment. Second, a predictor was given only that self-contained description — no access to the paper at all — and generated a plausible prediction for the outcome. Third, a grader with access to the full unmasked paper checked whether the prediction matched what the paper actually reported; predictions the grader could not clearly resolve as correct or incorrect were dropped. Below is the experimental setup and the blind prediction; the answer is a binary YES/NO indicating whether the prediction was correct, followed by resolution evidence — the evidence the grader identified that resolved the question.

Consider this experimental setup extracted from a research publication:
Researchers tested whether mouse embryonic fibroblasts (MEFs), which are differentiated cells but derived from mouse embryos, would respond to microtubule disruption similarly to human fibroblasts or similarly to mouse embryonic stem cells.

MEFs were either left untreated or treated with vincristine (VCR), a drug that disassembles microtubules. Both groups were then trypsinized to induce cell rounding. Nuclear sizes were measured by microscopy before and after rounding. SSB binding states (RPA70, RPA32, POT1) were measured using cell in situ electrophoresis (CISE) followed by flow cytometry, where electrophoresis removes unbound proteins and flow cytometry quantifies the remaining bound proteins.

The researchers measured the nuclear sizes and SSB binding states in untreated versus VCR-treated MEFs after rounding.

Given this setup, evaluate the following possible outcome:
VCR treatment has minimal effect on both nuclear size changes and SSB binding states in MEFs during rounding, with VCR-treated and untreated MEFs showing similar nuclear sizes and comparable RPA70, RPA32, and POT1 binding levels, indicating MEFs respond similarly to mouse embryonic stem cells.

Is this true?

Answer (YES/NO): NO